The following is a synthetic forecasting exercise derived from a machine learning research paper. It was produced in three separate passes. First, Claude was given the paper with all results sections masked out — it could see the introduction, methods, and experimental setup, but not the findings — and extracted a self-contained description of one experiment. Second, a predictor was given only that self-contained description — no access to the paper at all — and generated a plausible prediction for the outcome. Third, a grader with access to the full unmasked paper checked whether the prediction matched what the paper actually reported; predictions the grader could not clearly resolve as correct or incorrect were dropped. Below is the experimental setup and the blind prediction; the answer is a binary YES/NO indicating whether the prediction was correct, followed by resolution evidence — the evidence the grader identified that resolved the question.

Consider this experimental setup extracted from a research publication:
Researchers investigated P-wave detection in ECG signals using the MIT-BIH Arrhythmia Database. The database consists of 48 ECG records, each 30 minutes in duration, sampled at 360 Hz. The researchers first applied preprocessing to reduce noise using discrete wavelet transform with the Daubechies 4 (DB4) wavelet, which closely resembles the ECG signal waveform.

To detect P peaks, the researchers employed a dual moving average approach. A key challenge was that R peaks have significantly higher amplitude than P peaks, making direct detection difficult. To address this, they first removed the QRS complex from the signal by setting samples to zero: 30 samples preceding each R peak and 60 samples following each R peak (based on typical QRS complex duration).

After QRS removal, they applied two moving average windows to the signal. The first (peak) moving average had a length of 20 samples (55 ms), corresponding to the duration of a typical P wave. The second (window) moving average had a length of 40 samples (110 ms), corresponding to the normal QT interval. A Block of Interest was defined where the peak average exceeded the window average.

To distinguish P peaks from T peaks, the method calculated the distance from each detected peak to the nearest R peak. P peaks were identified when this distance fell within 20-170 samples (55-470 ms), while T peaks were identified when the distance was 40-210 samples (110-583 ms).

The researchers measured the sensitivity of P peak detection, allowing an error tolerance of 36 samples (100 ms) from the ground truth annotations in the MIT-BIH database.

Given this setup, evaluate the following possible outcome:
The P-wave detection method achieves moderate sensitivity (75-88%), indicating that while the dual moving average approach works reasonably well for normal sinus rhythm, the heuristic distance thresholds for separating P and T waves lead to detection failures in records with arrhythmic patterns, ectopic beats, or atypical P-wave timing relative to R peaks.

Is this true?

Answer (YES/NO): YES